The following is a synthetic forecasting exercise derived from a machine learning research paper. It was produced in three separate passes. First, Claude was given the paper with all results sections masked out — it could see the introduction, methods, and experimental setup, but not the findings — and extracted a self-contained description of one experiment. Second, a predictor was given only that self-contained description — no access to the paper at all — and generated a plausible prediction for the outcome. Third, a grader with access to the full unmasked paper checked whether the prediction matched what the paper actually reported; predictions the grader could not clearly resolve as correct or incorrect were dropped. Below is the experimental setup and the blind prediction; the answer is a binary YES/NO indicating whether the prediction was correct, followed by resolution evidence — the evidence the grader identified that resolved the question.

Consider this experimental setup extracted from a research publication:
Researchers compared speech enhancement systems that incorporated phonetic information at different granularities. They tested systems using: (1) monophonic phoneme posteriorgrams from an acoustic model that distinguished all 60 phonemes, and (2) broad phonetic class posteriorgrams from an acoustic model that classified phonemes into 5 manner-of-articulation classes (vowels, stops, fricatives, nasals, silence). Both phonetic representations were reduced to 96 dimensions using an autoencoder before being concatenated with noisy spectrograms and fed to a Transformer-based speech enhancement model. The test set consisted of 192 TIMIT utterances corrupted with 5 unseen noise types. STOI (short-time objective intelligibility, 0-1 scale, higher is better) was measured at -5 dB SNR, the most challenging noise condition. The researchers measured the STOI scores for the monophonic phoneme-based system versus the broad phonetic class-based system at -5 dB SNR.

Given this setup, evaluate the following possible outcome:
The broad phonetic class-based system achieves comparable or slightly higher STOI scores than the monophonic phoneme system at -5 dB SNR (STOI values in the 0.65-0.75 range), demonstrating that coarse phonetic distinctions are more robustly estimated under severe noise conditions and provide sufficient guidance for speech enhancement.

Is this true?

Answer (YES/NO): NO